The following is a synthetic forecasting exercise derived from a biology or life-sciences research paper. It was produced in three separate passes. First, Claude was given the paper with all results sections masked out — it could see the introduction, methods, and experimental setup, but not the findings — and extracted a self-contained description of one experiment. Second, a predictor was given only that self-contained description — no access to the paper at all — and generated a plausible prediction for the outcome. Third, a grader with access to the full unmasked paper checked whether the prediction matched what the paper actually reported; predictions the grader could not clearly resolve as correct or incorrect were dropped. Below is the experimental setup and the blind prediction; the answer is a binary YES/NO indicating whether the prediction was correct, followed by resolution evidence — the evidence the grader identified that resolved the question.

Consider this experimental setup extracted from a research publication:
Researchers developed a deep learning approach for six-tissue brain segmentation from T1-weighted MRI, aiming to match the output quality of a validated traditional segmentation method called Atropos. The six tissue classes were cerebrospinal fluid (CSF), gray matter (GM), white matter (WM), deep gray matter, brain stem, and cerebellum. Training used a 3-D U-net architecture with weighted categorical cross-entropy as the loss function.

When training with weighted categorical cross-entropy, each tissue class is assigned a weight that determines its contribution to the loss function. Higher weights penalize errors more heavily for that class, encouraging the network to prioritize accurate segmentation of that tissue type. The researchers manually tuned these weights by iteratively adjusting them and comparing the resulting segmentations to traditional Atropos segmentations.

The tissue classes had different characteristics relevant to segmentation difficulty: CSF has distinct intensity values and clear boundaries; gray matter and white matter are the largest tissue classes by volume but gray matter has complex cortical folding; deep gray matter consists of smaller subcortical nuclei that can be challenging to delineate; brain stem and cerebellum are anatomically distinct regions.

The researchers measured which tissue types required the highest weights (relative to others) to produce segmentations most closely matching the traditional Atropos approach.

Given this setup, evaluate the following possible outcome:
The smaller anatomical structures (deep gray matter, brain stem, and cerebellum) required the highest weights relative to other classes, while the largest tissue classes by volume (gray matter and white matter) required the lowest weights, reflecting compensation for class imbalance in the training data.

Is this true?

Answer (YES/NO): NO